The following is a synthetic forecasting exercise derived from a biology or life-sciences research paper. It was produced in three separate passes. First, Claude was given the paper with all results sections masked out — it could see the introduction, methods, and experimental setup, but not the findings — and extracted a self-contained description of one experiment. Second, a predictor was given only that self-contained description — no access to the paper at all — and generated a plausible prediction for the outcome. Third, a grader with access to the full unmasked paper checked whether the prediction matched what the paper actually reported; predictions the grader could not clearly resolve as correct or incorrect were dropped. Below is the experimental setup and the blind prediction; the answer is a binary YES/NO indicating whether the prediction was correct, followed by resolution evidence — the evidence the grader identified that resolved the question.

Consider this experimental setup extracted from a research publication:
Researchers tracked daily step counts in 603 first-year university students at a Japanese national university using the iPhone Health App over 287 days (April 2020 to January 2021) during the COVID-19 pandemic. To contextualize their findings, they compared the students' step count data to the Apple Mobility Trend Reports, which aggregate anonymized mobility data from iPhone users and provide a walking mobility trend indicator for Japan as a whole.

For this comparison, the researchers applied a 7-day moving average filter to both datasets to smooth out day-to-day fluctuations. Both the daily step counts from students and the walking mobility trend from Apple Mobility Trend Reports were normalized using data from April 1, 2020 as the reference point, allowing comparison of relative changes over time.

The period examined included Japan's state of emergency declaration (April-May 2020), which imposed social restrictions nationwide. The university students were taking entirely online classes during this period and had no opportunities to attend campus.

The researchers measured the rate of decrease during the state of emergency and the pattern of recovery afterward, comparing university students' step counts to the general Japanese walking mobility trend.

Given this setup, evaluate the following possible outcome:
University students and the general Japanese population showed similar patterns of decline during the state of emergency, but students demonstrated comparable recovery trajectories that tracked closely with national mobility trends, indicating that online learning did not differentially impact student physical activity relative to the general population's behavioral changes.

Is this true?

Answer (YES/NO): NO